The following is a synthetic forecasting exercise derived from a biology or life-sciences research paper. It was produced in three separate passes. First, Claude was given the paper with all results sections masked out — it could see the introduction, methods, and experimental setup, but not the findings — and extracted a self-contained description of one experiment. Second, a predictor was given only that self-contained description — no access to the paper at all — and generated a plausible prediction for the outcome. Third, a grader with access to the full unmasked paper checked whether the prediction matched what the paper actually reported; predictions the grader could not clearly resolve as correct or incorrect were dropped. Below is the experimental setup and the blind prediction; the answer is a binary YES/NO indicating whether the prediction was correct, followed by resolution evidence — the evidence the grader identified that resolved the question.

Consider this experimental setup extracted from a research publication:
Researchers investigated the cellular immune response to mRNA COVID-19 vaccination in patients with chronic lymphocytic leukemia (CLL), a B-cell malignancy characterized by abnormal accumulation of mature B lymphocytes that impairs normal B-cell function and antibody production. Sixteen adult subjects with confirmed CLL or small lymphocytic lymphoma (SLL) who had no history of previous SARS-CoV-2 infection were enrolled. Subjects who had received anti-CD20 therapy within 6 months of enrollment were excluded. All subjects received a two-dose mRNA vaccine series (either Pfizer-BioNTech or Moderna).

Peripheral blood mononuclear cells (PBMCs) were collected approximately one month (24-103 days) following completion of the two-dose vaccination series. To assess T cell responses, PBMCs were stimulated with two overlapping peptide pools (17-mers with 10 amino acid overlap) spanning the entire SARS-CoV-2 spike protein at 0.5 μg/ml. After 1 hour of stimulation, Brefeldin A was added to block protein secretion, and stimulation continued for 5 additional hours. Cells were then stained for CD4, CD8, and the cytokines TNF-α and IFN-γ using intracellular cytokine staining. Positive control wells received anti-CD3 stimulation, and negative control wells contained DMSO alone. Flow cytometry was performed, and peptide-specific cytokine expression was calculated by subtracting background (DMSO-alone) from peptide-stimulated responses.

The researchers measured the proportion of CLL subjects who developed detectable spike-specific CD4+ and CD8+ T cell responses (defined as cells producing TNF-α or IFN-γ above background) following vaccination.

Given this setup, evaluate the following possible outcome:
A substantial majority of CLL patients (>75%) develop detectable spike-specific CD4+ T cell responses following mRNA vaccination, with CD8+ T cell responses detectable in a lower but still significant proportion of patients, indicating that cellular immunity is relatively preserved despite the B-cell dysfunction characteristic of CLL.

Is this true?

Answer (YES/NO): NO